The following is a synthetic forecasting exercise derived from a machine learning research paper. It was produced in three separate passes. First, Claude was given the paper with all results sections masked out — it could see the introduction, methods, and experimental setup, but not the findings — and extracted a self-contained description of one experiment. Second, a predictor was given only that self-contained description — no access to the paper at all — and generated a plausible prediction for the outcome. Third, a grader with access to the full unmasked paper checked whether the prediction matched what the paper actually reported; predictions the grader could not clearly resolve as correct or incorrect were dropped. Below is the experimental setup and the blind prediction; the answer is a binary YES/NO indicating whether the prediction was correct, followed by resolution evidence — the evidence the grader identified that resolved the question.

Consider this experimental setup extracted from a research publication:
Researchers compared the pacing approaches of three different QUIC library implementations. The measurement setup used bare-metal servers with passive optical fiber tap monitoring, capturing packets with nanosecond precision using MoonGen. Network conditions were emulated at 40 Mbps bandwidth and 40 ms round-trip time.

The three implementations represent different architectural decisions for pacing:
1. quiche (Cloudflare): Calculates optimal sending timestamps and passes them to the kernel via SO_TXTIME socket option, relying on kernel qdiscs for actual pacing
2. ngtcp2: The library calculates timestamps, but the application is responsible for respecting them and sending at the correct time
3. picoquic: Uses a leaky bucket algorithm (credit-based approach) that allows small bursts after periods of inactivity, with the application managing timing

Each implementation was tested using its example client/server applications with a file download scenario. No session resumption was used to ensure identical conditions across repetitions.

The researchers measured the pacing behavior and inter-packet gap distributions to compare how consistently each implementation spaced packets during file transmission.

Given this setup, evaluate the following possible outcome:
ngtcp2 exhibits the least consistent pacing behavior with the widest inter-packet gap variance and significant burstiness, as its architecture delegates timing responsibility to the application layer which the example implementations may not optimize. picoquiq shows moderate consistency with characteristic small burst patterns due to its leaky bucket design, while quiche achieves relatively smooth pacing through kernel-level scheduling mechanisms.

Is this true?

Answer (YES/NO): NO